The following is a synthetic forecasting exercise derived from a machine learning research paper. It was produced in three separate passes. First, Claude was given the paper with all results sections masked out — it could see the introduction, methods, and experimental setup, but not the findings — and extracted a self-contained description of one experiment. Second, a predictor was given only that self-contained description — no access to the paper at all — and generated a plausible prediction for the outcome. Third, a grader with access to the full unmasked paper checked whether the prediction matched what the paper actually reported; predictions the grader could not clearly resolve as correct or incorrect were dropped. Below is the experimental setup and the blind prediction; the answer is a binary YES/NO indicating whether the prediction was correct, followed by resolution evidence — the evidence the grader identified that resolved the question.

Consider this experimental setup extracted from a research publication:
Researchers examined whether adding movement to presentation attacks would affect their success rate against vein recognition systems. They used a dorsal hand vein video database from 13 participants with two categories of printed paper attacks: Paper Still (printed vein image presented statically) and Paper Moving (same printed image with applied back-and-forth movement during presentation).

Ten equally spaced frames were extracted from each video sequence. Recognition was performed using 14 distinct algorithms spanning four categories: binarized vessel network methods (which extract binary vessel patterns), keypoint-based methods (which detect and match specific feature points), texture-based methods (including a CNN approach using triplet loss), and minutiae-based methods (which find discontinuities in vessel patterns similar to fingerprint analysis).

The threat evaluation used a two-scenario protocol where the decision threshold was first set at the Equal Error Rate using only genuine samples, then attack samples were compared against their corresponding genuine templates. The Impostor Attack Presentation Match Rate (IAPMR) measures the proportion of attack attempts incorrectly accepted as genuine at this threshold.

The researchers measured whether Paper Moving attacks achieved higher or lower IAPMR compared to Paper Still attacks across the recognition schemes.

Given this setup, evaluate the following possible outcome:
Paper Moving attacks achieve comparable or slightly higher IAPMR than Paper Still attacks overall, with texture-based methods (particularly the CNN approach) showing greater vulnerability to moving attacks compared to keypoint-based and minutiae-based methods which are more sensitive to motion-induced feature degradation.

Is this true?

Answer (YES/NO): NO